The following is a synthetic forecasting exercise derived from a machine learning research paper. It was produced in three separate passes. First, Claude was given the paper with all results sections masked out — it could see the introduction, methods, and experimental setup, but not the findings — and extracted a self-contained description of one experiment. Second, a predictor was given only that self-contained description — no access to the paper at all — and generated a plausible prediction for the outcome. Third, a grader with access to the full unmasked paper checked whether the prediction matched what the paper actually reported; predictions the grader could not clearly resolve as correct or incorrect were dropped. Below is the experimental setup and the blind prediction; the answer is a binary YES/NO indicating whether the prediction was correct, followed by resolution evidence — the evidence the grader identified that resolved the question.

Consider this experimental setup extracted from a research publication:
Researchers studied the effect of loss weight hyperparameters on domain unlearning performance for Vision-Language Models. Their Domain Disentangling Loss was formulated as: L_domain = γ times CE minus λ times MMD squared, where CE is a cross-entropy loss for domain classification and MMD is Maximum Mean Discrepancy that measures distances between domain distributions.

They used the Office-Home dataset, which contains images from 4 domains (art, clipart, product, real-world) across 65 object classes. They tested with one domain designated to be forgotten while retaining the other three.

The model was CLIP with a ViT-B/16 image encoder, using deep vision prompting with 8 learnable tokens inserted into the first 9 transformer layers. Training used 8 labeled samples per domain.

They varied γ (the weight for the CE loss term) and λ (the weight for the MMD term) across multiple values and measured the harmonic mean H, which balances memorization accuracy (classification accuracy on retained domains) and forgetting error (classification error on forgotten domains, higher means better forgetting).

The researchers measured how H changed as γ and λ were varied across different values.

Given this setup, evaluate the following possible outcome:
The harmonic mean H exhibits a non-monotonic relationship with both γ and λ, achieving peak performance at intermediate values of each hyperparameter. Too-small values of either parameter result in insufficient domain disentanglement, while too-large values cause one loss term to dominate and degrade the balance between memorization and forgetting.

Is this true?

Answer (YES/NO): NO